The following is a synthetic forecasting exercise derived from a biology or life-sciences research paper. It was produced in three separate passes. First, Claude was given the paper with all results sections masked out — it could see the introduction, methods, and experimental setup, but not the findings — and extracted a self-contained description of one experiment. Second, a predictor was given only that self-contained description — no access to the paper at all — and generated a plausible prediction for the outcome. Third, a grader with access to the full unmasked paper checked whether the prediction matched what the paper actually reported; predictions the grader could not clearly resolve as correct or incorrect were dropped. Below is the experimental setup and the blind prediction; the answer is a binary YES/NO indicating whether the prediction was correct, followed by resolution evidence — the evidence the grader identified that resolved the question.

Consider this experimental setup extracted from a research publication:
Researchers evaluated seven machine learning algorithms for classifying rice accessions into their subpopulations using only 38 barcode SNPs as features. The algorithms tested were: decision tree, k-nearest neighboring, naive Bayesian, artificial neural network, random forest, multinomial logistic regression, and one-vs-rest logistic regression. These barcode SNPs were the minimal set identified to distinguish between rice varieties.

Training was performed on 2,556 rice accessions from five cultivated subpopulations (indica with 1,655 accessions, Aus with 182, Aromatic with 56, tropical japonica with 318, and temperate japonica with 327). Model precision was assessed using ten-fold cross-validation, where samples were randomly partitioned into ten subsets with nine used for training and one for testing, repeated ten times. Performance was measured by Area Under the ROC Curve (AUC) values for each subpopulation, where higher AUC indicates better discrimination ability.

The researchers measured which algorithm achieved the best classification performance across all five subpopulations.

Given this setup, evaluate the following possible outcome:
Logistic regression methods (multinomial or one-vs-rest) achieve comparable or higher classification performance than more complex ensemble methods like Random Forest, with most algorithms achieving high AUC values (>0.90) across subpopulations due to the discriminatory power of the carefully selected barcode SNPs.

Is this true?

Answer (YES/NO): YES